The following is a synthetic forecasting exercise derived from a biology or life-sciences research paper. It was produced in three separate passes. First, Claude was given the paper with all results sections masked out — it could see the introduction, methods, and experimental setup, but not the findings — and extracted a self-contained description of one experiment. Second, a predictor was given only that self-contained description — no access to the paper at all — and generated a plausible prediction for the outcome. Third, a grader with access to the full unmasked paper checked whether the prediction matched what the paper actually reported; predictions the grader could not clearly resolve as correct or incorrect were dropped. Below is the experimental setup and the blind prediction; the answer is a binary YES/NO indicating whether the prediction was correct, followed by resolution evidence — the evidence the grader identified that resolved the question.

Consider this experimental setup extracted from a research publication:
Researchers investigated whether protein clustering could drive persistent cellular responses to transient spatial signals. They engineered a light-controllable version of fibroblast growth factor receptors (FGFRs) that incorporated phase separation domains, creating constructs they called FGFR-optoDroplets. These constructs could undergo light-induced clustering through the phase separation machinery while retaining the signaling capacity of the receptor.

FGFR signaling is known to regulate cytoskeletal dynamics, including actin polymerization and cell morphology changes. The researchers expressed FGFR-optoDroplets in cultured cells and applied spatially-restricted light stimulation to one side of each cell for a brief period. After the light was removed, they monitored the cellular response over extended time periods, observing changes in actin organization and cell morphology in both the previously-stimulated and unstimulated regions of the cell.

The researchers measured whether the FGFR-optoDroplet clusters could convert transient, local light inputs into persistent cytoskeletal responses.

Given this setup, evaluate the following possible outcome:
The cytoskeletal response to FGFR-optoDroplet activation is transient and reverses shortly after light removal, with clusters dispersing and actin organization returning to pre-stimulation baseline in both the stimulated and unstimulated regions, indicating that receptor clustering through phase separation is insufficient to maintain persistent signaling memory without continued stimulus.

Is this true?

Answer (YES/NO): NO